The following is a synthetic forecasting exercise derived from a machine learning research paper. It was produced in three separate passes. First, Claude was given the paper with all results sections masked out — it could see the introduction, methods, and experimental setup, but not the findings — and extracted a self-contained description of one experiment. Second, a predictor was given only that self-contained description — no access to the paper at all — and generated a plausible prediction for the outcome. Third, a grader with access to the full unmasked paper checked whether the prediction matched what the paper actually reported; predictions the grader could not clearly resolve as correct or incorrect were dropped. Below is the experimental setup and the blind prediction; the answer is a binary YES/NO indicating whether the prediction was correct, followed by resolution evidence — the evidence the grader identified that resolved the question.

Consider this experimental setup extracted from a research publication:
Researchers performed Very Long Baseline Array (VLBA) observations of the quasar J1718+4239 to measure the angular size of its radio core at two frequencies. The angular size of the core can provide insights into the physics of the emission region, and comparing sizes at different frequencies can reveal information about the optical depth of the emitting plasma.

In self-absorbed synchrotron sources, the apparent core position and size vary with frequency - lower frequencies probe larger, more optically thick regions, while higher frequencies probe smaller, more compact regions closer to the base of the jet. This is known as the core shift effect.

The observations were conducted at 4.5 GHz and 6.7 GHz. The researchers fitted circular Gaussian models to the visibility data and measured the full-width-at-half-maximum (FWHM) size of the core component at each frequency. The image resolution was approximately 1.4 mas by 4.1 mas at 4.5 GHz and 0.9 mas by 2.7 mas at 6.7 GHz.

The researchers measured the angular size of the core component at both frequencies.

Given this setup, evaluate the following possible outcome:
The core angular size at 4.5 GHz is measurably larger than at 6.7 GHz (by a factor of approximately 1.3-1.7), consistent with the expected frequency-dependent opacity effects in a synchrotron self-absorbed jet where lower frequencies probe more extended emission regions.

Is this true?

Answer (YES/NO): YES